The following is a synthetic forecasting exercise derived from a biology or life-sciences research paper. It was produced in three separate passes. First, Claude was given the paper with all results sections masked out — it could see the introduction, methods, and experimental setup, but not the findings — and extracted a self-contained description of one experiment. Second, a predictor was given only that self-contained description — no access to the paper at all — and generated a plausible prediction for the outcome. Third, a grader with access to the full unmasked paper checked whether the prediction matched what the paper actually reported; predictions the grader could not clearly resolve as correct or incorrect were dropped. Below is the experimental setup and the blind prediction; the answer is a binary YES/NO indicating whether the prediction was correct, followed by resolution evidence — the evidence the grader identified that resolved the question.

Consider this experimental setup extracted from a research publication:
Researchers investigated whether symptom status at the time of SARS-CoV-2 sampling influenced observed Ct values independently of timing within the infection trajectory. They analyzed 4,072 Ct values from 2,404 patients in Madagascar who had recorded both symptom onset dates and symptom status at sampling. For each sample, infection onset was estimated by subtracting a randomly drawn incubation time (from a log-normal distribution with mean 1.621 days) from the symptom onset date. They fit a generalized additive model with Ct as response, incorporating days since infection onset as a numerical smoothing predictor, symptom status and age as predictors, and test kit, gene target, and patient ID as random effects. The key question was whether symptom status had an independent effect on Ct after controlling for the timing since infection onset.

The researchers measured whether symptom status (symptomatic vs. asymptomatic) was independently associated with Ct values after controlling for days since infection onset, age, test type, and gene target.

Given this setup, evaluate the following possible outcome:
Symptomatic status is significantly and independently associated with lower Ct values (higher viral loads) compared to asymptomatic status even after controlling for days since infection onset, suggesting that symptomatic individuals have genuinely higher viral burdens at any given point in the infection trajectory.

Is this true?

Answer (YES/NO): NO